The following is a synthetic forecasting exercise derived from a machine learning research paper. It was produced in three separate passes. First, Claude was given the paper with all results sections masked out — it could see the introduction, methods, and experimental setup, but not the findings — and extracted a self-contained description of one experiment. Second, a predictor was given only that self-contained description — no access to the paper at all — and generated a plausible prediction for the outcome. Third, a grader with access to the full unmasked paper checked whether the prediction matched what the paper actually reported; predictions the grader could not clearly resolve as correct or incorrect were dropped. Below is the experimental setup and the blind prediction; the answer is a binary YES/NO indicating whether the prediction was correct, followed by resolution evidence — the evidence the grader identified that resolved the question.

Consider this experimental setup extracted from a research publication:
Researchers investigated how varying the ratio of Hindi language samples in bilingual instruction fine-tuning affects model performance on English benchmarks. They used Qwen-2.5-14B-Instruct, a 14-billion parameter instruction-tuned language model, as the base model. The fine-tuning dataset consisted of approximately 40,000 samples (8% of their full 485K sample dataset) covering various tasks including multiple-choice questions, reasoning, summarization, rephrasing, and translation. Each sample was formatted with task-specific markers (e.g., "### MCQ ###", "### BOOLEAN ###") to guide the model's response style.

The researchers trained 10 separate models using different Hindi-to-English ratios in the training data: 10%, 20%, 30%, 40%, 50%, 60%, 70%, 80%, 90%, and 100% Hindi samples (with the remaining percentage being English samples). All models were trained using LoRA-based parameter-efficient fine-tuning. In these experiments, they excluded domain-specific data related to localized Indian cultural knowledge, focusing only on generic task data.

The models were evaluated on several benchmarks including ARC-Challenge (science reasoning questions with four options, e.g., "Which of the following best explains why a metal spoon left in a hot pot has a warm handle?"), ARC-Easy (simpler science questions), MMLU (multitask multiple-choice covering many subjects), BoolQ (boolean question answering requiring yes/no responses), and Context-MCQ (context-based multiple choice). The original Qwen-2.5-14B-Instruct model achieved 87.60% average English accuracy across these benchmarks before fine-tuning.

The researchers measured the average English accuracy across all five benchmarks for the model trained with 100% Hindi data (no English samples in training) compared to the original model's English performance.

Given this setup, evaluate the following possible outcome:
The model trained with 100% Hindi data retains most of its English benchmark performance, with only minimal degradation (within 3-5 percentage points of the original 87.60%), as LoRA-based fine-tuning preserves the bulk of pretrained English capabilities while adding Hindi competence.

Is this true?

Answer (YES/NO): NO